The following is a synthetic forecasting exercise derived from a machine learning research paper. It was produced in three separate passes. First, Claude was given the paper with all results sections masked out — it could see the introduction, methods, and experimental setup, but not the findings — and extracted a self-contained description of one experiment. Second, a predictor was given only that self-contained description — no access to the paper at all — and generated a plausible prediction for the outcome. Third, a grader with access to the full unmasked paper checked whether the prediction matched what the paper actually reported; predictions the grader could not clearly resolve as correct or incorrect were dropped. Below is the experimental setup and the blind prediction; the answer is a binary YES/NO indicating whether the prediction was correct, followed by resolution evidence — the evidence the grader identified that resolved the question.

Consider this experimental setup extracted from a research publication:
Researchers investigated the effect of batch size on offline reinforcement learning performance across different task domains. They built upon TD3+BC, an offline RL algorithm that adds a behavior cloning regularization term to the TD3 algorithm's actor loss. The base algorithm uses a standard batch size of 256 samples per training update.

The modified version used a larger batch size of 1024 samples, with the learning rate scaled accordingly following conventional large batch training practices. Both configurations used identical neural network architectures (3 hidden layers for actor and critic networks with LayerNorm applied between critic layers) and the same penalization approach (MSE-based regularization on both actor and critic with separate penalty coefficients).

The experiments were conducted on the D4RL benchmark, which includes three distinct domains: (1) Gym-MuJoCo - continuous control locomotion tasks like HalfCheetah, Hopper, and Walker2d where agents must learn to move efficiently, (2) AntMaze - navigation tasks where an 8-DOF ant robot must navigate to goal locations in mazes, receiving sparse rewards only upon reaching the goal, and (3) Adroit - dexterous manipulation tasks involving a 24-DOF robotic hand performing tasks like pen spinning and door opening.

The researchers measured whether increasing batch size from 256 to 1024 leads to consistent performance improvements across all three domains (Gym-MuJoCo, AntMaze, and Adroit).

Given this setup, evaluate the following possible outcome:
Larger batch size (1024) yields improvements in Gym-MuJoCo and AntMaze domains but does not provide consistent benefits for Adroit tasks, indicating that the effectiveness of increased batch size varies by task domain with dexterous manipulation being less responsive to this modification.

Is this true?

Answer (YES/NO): NO